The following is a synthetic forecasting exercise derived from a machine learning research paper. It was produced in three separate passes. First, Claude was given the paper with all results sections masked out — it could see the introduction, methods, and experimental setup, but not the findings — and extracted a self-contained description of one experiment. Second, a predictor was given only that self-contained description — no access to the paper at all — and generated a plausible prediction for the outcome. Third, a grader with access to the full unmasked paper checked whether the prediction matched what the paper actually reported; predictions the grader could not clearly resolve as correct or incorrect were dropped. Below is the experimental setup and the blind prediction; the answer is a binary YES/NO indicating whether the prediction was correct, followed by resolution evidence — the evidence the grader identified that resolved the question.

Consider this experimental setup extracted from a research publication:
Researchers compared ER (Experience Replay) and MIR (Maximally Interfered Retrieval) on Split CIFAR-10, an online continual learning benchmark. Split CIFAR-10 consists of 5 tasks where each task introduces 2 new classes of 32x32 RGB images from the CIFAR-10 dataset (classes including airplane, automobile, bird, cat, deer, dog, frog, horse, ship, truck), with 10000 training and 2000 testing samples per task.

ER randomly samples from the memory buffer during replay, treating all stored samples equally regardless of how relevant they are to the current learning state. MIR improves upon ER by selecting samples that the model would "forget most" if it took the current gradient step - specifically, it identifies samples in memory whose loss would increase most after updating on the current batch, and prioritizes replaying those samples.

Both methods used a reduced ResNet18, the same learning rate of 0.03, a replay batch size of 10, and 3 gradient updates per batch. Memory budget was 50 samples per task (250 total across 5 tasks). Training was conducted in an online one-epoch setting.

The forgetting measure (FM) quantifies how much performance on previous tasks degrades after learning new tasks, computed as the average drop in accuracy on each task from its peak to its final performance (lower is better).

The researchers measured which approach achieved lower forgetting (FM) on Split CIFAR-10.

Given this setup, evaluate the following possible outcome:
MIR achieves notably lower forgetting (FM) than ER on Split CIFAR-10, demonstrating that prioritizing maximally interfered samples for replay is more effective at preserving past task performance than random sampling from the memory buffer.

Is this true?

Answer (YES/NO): NO